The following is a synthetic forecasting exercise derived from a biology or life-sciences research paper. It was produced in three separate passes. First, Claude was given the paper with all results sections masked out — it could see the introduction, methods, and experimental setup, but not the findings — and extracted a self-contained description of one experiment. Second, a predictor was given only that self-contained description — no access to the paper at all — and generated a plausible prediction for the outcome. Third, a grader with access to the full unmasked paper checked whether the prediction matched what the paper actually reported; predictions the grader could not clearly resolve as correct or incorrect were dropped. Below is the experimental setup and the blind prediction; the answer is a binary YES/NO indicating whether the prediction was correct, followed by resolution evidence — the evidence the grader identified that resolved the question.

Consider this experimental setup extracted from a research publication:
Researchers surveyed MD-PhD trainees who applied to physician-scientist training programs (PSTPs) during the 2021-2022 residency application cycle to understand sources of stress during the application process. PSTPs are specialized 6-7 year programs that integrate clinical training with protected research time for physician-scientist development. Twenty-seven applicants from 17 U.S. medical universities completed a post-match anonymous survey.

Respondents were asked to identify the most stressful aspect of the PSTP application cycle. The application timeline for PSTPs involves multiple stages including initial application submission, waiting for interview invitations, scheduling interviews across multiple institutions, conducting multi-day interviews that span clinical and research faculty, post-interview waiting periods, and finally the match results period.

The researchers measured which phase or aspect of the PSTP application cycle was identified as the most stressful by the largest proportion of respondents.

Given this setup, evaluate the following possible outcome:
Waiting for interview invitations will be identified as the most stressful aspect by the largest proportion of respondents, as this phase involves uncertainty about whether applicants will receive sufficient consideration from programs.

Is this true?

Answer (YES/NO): YES